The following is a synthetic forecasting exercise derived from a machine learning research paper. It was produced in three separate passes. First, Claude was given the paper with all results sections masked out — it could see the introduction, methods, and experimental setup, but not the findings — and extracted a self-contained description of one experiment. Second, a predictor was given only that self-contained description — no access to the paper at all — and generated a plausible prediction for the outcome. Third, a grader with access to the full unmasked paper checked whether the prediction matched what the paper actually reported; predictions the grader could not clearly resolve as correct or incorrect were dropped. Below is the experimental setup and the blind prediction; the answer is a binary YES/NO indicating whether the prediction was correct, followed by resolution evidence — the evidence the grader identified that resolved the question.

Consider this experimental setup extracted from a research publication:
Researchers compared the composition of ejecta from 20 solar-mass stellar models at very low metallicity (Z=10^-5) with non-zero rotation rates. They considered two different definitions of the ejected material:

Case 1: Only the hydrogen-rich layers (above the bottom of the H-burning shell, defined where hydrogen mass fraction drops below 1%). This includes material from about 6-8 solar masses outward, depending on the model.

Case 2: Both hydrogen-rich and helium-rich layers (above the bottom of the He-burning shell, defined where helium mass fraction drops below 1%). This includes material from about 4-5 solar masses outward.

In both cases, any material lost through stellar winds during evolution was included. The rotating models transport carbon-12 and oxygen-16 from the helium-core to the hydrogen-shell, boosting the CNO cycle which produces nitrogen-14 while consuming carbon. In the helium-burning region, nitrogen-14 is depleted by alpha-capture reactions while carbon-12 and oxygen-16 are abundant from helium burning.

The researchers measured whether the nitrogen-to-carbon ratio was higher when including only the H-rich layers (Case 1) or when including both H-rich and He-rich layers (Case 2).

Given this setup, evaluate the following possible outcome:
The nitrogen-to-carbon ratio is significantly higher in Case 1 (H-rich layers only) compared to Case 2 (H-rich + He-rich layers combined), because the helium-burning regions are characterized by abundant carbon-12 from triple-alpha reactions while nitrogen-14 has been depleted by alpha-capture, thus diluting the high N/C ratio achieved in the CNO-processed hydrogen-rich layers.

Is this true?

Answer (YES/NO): YES